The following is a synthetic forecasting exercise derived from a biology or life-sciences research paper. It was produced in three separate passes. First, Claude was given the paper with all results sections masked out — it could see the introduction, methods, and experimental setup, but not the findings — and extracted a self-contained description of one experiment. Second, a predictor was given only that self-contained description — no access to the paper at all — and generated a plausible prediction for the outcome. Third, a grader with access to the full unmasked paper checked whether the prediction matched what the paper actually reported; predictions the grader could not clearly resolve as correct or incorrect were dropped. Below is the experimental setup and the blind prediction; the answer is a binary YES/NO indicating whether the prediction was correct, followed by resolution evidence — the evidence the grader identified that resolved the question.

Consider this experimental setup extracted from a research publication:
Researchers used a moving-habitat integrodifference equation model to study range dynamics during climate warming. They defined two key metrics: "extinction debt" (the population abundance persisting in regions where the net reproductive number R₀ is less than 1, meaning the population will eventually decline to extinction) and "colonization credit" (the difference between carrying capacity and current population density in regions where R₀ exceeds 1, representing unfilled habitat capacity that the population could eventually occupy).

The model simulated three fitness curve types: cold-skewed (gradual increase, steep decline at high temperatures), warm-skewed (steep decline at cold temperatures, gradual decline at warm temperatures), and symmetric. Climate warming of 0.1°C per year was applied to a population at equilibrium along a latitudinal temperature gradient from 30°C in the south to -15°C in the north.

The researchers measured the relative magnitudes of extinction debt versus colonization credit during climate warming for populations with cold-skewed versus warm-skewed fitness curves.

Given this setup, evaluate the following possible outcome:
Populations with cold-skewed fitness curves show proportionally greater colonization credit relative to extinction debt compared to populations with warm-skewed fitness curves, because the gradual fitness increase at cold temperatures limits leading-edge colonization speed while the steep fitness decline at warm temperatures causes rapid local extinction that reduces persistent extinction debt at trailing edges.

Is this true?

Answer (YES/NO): YES